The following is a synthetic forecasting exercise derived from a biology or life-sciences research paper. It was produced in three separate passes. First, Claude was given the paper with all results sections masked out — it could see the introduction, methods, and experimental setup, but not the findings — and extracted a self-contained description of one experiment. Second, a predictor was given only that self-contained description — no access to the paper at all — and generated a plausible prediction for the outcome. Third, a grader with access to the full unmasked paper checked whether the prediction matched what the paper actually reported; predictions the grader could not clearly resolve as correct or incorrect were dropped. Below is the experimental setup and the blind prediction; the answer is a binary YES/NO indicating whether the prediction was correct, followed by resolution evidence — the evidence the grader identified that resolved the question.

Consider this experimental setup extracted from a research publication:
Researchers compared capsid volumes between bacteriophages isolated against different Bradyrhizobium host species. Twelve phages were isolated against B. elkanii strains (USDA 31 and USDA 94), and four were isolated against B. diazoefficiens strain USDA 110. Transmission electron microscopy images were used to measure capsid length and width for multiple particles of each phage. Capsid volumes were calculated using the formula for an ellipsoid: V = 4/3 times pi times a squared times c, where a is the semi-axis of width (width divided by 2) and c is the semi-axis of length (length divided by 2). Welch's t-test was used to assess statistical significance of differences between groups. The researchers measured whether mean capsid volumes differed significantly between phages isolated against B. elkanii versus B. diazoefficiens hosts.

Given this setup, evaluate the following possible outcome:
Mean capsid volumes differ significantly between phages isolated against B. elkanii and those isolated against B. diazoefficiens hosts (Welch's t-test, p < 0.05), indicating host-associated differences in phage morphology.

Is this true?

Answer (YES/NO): YES